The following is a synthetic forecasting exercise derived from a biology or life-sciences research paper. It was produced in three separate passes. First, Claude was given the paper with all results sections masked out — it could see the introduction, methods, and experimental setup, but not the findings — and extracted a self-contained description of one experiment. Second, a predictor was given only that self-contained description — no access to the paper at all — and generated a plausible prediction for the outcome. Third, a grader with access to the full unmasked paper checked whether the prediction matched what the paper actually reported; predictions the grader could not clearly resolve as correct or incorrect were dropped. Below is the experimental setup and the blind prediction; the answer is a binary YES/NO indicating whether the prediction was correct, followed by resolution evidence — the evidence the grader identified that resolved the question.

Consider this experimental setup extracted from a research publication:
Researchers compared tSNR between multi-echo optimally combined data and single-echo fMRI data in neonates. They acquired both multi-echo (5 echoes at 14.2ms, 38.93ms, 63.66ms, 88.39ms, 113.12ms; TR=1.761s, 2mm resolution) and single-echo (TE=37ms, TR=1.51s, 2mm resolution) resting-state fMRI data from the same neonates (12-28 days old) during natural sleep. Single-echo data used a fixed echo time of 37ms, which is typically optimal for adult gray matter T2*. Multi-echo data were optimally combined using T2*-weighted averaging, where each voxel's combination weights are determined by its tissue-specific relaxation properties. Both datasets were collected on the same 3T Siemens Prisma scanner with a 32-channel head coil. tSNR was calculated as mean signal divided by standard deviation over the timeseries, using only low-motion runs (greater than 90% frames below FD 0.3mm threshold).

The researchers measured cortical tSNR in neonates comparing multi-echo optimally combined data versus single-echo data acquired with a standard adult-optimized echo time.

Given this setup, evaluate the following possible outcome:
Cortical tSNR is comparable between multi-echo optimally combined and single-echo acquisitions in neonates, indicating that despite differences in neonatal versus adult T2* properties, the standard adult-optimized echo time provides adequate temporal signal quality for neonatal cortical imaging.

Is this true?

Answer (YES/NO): NO